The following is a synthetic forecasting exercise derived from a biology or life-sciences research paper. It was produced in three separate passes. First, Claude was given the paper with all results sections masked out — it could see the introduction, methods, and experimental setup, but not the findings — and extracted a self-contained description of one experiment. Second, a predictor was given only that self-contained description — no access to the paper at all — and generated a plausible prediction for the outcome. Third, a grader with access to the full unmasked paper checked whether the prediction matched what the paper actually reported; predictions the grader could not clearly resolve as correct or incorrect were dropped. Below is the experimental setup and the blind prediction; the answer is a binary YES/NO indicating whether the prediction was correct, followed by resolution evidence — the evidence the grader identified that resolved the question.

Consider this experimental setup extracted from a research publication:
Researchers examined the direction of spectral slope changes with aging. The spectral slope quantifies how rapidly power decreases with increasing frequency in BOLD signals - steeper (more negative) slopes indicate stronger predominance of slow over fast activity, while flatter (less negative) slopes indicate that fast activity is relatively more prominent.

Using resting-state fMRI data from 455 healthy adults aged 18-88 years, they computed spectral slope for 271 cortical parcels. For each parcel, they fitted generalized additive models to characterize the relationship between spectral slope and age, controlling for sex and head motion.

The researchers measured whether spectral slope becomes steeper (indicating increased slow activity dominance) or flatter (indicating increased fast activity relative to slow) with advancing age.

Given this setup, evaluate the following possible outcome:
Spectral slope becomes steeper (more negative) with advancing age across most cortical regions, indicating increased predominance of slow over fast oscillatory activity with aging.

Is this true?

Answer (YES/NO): NO